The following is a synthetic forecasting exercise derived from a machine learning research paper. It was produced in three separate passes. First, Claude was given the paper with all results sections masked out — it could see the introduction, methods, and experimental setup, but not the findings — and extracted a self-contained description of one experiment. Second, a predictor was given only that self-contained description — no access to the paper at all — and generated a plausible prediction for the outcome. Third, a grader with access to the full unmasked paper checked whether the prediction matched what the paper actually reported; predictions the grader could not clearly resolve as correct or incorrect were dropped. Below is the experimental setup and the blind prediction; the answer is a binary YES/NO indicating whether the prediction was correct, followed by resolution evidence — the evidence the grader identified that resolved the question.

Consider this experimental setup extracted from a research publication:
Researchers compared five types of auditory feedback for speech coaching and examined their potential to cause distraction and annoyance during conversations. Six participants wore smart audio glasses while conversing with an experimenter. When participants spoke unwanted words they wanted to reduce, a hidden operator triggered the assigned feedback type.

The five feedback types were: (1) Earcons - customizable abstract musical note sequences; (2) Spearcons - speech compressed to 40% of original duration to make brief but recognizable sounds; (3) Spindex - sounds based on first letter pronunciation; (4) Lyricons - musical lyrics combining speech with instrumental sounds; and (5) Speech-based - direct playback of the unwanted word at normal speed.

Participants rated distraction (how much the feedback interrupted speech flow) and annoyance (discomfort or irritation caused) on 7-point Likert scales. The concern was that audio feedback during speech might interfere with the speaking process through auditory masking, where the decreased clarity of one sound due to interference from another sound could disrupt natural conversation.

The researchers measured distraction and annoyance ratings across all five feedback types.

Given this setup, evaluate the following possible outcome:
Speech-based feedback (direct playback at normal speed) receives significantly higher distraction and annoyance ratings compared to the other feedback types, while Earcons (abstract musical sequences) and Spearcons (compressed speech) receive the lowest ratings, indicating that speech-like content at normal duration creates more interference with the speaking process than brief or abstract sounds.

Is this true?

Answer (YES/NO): NO